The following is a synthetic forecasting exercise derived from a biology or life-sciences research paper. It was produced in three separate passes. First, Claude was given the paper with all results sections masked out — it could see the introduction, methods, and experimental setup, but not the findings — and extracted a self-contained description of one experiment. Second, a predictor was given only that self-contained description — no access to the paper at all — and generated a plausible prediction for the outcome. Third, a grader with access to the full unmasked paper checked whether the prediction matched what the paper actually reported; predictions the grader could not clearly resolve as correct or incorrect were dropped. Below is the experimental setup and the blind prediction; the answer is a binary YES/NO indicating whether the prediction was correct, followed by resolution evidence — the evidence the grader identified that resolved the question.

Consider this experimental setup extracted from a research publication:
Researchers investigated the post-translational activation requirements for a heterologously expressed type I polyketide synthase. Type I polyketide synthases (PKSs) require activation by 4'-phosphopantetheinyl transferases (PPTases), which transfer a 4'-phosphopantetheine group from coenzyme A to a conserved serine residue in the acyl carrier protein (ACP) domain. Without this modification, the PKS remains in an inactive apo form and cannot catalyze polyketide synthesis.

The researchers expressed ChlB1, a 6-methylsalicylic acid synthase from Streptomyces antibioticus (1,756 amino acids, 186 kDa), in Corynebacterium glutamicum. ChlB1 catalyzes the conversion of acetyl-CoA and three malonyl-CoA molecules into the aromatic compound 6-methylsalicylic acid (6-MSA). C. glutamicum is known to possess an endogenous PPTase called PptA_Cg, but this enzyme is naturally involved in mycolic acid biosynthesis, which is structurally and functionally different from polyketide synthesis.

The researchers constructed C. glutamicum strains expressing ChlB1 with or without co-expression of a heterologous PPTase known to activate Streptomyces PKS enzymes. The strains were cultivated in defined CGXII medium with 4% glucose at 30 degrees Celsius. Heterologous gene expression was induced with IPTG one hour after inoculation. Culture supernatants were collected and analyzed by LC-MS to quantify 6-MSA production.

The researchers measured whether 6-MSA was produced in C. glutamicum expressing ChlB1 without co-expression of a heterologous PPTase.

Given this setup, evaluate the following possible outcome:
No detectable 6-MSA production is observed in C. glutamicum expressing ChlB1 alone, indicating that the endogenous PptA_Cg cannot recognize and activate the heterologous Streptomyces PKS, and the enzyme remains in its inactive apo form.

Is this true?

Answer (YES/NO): NO